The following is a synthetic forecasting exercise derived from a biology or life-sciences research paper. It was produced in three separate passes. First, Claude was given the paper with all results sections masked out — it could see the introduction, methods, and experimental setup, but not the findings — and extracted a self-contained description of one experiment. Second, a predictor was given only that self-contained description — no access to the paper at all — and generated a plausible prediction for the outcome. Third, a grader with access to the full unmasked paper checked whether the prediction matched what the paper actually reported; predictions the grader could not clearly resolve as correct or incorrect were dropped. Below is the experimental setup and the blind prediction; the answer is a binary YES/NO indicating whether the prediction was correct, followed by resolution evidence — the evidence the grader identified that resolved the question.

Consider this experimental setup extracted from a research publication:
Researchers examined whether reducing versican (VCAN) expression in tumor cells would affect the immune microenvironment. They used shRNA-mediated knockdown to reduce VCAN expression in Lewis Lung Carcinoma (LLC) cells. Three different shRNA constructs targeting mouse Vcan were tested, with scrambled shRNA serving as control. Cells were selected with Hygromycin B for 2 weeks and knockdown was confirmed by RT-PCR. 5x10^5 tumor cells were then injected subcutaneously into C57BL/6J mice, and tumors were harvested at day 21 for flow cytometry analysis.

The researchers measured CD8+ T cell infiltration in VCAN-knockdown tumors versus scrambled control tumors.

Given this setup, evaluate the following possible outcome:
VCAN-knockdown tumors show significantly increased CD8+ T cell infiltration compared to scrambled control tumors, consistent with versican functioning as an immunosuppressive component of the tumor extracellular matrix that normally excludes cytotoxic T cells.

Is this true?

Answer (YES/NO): YES